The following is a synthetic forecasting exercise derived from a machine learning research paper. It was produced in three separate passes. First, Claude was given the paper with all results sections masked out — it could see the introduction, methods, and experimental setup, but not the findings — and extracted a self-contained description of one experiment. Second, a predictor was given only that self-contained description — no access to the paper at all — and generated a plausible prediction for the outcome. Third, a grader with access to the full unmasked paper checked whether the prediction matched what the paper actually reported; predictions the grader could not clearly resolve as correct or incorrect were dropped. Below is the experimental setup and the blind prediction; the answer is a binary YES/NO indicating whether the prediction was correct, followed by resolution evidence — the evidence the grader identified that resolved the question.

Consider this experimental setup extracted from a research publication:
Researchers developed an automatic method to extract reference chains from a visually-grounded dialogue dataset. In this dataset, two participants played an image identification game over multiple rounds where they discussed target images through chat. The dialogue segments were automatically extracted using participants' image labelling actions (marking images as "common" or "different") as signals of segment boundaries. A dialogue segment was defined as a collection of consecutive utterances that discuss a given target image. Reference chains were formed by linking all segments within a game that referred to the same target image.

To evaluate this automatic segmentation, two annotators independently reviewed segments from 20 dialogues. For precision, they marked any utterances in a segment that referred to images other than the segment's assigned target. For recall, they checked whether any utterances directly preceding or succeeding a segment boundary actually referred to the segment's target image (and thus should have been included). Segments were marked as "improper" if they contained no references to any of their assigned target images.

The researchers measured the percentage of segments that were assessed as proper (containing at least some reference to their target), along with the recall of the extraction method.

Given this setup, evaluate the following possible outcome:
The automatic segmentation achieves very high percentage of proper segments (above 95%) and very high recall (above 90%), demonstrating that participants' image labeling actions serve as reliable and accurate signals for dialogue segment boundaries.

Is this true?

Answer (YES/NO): NO